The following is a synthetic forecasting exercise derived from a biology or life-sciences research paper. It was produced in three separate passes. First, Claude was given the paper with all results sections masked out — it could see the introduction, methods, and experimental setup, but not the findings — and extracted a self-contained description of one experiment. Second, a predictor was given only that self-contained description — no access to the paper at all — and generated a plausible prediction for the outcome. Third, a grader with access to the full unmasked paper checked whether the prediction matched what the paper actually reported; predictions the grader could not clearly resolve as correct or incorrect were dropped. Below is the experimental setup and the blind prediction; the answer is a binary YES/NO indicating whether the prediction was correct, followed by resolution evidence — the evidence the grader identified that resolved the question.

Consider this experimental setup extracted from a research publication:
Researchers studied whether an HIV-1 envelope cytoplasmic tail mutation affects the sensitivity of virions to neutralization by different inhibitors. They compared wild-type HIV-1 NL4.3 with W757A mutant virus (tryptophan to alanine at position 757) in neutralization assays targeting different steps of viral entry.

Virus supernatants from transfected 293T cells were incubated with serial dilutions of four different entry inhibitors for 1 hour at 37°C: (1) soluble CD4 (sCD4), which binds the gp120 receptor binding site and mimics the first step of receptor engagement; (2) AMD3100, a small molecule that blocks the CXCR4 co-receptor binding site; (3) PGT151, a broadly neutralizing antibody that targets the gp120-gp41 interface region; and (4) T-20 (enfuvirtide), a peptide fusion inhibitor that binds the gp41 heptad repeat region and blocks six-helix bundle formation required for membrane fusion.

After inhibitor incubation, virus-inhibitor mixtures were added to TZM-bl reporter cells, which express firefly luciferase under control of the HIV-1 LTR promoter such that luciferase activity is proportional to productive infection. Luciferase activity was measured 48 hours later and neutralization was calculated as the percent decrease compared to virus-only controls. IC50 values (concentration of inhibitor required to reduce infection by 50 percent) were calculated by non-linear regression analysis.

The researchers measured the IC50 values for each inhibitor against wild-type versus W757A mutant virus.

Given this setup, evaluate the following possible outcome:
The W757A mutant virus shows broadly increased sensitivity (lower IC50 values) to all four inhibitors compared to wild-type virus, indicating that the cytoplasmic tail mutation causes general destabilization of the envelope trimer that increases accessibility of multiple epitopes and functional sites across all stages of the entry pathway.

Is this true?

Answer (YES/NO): NO